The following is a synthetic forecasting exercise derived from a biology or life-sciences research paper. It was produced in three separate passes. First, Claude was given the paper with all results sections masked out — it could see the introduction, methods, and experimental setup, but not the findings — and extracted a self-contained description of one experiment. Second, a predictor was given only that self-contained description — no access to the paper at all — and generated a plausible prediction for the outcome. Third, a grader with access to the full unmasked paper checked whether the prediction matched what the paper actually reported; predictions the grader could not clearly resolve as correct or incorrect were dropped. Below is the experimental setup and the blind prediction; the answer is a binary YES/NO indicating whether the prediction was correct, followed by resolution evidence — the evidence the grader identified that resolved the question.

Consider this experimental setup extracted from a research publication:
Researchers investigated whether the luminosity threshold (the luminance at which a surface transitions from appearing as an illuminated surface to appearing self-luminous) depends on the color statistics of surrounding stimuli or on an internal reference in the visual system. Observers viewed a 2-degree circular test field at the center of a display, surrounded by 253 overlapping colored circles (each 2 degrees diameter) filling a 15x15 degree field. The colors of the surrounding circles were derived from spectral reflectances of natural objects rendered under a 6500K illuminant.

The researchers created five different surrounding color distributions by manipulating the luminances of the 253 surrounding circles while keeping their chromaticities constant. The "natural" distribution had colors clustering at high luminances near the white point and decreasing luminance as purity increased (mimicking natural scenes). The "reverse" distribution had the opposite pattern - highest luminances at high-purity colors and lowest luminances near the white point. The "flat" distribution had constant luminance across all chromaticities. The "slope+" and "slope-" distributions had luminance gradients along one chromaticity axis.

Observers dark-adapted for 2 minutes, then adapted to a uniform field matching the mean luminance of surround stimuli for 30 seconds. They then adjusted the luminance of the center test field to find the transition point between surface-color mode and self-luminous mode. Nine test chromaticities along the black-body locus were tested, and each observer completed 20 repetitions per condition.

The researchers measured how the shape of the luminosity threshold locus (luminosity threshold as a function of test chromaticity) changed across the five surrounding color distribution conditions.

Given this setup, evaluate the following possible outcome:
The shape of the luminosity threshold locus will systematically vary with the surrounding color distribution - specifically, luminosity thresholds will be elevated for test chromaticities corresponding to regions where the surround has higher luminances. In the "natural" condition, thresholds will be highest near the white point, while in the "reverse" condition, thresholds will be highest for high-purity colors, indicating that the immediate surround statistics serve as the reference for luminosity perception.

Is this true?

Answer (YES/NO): NO